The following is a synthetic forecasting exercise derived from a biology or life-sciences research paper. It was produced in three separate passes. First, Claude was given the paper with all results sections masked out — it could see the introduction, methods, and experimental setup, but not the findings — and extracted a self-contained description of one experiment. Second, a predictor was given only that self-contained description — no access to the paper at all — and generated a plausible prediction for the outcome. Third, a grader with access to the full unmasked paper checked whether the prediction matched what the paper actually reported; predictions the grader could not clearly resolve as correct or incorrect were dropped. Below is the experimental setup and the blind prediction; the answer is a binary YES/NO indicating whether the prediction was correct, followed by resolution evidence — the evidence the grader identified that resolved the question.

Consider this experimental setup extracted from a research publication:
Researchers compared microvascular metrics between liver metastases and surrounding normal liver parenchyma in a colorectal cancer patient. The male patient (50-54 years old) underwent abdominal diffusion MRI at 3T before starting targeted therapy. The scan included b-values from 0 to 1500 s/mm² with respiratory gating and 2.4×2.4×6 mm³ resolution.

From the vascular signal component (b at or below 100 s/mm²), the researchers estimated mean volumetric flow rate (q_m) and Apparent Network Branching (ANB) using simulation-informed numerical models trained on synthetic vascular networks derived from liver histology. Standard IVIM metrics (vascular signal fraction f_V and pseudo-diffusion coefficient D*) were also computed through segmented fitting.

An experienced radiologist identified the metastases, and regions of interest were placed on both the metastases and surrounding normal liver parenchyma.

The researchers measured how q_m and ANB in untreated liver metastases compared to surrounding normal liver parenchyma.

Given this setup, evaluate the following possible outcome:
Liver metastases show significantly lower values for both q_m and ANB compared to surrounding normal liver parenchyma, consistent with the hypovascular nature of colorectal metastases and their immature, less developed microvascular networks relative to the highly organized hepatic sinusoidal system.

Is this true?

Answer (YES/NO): YES